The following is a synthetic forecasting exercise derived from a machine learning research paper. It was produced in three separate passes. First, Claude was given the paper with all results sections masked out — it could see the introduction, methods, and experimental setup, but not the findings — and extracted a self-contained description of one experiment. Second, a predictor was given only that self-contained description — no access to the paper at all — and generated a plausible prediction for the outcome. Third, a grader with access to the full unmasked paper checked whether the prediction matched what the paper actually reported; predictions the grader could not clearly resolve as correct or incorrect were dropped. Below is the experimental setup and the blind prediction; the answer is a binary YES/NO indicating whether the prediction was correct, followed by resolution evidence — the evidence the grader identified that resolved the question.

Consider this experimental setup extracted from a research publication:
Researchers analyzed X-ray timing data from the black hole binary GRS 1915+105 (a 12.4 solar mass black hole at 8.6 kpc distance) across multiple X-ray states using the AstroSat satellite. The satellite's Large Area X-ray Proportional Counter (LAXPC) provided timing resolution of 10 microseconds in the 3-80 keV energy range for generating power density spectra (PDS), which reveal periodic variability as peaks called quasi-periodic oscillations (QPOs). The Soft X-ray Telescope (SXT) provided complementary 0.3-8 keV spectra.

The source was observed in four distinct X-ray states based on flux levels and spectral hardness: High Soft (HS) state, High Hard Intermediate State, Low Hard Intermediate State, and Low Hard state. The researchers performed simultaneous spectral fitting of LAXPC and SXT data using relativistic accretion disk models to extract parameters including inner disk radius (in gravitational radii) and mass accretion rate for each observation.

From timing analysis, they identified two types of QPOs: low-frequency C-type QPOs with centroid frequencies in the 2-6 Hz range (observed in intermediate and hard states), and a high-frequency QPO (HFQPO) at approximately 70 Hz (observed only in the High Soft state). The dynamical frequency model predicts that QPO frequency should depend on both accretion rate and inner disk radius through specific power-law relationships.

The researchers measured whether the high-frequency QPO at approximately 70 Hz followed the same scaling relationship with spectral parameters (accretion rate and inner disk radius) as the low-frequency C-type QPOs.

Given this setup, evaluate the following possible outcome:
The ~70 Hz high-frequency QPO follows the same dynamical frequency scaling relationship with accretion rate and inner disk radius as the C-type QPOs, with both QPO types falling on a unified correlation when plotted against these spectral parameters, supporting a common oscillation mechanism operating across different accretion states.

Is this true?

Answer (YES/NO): YES